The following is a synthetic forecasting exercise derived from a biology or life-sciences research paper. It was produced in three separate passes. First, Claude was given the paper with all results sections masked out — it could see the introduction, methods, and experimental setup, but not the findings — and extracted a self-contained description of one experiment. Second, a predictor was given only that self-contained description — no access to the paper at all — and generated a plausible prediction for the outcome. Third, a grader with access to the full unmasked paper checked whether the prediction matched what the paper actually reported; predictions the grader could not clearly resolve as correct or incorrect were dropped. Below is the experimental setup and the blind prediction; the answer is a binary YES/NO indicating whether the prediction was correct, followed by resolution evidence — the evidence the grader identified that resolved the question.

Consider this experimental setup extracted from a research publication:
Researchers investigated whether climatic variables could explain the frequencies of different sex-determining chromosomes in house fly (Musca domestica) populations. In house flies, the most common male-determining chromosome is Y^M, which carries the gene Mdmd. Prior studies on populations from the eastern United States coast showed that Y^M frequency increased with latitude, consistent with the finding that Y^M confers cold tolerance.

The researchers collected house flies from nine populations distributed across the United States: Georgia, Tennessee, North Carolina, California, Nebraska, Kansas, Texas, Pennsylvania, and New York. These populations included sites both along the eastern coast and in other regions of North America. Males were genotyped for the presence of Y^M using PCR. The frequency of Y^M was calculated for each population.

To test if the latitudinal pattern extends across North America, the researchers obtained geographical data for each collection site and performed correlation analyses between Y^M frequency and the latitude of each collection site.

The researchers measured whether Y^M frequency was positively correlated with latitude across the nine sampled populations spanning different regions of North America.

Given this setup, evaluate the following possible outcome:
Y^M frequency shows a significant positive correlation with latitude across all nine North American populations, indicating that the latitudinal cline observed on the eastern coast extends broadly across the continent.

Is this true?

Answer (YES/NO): NO